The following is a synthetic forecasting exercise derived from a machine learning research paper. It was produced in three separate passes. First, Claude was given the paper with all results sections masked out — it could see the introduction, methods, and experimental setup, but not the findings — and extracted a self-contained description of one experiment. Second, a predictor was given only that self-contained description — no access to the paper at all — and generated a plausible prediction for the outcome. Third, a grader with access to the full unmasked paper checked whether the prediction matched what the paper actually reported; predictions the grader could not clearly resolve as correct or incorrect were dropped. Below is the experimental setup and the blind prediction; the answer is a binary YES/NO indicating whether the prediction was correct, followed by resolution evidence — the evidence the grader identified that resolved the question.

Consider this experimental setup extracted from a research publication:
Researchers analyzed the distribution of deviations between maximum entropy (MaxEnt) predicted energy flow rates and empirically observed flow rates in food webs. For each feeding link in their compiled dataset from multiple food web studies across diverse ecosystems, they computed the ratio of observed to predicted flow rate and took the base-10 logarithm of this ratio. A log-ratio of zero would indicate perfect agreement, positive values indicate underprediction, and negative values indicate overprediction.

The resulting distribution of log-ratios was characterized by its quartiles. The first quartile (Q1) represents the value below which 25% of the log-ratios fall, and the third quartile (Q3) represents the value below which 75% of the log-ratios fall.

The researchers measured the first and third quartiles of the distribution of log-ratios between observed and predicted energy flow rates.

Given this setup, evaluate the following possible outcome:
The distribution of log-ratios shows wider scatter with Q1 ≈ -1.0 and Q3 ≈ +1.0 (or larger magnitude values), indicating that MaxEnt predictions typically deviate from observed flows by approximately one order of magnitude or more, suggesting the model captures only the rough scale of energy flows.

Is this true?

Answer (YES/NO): NO